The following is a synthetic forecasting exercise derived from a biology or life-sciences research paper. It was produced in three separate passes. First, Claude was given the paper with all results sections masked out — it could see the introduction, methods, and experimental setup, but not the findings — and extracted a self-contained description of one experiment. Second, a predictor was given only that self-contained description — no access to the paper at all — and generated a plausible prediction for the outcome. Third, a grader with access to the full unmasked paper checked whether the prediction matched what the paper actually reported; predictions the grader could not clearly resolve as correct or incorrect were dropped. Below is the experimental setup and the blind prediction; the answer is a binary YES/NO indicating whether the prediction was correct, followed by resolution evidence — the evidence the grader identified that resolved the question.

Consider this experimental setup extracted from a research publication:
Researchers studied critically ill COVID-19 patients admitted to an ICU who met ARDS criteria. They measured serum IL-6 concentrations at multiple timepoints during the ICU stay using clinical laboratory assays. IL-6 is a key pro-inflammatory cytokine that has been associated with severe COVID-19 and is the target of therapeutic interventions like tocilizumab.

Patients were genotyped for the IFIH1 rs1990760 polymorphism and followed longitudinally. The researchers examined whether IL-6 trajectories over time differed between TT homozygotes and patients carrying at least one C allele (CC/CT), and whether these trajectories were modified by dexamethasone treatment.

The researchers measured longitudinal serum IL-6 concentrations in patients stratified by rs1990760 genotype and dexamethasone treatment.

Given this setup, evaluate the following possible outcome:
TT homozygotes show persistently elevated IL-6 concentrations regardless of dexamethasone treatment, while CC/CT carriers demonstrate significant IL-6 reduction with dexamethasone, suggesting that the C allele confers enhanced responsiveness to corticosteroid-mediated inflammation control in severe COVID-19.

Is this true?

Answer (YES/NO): NO